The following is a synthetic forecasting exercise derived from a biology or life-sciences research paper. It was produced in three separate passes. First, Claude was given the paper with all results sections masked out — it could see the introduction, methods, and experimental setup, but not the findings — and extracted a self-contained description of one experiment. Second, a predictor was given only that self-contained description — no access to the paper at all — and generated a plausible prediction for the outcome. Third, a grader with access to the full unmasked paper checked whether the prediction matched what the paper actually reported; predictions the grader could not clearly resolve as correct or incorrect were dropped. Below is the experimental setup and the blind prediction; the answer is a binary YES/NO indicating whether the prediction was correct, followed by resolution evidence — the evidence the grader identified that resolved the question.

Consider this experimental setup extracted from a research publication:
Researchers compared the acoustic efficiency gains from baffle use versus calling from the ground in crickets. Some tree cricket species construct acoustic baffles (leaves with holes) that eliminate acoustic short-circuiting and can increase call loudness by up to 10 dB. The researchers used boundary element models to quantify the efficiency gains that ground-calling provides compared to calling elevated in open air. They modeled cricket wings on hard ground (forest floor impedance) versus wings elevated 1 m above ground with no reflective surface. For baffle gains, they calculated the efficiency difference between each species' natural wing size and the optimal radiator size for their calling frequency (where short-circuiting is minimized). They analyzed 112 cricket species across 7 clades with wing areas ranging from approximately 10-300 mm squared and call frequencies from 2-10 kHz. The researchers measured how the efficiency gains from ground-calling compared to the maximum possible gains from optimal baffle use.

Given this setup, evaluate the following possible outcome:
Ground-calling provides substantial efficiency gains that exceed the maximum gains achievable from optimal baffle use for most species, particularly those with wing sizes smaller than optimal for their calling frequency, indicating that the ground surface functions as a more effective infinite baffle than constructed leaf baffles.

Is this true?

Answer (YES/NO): NO